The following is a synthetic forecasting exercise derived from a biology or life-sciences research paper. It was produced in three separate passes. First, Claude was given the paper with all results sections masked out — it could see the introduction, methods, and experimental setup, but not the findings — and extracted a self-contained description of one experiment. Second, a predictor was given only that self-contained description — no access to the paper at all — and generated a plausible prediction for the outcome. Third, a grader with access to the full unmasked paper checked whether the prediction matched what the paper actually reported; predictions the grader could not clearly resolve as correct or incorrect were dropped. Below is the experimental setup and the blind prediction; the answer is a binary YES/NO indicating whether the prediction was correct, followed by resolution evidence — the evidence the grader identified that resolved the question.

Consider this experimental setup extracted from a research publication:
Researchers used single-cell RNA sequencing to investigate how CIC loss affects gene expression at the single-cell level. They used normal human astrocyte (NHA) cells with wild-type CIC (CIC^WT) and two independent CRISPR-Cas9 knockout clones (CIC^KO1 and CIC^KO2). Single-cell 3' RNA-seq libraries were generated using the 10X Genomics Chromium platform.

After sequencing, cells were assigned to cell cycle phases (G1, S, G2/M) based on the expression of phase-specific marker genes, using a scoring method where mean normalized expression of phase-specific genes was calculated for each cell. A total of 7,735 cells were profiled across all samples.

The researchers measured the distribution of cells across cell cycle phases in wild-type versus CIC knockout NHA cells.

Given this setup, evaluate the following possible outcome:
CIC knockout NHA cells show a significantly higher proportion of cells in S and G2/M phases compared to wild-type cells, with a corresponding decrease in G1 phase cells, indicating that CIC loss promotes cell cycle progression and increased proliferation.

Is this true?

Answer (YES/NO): NO